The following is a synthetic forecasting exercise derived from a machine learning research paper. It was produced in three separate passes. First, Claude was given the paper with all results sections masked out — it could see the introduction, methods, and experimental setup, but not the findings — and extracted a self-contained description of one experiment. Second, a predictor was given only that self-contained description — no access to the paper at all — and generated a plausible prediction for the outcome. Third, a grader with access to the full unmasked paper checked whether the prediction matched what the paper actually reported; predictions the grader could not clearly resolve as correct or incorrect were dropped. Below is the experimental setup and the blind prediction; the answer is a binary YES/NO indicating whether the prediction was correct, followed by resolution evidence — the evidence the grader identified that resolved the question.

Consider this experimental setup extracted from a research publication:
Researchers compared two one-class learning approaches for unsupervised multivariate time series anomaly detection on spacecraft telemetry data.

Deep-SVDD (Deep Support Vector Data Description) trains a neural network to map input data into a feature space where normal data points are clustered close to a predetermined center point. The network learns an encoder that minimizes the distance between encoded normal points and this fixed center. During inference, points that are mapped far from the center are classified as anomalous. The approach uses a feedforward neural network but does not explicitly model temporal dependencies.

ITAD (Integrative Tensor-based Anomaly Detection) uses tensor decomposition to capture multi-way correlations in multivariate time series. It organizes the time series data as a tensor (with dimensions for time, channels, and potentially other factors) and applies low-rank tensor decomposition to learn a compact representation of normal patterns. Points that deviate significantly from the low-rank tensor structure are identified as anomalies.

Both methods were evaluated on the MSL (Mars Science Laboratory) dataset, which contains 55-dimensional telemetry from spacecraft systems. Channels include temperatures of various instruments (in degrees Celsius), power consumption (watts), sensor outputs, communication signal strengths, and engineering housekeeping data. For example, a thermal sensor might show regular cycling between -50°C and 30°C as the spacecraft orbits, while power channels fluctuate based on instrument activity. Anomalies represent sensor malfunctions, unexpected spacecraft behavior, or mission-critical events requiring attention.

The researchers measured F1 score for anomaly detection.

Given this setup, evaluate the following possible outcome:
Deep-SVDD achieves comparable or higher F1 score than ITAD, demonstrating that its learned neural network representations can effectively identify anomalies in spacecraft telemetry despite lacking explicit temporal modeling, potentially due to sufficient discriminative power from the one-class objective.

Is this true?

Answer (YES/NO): YES